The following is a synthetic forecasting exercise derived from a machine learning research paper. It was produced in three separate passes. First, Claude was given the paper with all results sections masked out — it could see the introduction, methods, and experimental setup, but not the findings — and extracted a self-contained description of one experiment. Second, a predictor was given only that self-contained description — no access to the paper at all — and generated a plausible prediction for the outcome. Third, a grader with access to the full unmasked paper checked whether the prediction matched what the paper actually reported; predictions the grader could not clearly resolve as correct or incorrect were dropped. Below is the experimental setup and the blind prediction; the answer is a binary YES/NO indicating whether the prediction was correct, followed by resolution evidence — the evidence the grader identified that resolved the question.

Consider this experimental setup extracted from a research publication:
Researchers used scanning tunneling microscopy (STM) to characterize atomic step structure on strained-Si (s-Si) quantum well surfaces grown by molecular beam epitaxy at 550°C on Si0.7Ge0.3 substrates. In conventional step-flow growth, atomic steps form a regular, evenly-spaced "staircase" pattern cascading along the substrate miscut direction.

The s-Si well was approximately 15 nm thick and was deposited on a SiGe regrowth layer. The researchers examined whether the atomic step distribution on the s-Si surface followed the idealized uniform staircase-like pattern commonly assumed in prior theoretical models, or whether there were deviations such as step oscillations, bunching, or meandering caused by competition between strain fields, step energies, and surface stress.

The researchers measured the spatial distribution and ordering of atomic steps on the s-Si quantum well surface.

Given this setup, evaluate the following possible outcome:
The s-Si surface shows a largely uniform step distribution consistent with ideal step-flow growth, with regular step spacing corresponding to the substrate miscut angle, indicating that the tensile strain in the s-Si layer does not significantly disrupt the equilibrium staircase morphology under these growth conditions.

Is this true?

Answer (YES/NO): NO